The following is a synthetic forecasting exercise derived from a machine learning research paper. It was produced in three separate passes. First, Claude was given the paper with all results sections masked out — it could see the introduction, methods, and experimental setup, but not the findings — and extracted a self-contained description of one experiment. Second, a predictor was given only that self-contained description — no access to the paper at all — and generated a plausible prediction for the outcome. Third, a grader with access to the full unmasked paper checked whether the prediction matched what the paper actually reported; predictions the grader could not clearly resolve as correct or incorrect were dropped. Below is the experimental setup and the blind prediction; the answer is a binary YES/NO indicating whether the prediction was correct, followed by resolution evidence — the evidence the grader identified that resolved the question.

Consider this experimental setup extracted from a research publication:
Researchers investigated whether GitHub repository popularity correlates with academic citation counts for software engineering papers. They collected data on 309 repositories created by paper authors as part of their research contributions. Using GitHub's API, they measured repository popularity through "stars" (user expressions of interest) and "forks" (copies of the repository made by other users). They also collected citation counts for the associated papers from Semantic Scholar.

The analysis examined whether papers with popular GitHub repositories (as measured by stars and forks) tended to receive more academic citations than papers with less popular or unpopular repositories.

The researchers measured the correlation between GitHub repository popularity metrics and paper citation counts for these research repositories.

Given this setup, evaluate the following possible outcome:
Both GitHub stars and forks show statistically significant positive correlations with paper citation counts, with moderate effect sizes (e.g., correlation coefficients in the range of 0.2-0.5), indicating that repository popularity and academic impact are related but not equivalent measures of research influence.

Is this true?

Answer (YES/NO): NO